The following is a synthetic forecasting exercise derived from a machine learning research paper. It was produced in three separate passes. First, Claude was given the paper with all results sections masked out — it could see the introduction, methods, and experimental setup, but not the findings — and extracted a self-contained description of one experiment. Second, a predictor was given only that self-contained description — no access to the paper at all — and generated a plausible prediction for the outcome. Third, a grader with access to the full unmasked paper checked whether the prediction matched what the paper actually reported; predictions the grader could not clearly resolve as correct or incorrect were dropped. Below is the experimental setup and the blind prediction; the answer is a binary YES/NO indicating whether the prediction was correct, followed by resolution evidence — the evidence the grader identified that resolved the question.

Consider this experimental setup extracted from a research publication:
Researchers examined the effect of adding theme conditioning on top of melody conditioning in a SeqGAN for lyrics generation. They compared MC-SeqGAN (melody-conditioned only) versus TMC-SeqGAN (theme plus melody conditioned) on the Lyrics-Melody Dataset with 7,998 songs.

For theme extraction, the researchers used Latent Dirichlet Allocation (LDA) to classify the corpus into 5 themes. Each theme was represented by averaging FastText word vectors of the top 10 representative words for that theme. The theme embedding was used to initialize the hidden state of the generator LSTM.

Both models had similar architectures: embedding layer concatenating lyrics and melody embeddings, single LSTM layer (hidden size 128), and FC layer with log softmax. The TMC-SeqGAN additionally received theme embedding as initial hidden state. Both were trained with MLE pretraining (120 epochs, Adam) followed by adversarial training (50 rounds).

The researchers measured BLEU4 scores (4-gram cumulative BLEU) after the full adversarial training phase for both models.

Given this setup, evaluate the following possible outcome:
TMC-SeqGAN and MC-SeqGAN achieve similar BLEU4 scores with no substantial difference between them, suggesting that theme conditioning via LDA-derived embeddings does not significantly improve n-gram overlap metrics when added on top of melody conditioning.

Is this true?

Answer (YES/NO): YES